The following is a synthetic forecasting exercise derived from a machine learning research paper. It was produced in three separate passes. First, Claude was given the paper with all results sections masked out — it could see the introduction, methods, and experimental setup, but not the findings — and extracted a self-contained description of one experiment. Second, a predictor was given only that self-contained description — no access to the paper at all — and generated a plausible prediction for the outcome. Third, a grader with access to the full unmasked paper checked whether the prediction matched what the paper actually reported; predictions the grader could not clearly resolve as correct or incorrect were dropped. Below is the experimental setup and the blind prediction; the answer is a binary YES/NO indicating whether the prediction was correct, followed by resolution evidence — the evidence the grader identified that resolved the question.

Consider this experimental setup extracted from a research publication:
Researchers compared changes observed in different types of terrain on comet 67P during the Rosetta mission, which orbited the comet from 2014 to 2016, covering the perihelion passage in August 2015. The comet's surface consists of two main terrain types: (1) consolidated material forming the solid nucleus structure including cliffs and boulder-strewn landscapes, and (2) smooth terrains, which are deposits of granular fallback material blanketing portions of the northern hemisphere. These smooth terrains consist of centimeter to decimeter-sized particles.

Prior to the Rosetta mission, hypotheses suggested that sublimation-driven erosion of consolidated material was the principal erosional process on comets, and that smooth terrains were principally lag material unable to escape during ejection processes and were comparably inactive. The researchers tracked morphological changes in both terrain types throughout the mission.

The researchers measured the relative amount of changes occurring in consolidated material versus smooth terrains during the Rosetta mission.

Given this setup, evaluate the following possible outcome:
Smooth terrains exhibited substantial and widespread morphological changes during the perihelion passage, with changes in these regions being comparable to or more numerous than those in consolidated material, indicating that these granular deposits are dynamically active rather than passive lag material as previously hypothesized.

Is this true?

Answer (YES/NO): YES